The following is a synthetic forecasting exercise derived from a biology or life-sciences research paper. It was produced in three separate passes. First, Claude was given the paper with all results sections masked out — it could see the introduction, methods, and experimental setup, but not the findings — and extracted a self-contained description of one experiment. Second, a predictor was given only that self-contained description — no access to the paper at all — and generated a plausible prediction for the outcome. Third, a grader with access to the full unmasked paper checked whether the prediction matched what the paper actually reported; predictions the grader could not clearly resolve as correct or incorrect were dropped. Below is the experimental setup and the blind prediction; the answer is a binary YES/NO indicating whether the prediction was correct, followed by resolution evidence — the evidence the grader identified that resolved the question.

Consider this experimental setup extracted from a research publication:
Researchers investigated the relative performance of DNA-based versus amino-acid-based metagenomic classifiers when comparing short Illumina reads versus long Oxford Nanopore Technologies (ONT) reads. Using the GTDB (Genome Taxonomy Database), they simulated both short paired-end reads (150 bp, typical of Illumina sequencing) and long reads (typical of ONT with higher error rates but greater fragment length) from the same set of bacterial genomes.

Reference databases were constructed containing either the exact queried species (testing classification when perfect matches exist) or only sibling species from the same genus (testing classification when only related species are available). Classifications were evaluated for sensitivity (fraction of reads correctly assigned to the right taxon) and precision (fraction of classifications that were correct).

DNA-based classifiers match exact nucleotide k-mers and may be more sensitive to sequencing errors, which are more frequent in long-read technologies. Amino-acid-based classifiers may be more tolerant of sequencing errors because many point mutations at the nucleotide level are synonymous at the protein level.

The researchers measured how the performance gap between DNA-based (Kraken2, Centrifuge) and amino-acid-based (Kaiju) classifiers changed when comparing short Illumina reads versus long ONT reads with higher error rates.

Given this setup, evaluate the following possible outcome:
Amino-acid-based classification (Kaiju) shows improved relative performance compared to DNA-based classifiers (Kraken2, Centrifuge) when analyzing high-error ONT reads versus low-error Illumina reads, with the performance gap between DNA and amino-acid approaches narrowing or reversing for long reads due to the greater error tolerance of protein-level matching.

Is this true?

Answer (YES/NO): NO